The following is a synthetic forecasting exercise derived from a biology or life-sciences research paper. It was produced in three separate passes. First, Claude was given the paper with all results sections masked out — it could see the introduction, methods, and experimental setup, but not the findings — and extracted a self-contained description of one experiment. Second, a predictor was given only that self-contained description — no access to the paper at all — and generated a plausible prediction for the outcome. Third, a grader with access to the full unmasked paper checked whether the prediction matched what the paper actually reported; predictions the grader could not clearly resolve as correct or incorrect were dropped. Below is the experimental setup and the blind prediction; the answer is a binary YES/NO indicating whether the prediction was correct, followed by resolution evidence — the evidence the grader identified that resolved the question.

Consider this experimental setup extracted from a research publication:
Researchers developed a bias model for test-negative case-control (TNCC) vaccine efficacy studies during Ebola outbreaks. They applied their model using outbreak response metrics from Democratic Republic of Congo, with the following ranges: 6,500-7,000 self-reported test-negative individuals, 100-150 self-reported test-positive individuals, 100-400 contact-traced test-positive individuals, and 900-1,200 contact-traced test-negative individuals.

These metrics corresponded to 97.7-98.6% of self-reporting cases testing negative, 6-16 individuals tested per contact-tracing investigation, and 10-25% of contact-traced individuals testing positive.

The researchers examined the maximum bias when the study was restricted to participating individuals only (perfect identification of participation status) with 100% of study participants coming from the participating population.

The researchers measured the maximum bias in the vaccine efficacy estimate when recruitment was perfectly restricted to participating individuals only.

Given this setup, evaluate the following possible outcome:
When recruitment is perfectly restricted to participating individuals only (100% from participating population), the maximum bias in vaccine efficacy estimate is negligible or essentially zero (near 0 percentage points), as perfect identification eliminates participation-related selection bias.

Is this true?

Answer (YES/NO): NO